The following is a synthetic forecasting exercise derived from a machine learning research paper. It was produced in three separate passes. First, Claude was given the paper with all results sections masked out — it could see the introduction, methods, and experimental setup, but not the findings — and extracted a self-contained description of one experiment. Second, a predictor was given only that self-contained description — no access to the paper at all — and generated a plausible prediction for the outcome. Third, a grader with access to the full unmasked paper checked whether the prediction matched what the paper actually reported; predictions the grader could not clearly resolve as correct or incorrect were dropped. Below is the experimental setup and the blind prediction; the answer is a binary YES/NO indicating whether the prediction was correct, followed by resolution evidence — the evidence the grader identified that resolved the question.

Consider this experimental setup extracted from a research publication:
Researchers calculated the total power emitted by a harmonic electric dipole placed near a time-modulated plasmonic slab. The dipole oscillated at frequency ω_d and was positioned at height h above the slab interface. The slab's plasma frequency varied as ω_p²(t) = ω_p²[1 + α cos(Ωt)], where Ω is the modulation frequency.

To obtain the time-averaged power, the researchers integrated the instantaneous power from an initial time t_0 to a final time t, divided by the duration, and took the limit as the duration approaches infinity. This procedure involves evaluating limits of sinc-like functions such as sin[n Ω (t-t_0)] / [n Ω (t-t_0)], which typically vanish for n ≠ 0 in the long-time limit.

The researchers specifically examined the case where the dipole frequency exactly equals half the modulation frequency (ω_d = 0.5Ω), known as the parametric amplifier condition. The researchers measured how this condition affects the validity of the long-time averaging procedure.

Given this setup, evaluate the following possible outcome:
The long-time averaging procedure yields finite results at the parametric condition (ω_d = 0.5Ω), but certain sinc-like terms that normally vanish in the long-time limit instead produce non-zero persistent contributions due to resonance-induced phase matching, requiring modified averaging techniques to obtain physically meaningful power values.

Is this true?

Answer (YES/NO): NO